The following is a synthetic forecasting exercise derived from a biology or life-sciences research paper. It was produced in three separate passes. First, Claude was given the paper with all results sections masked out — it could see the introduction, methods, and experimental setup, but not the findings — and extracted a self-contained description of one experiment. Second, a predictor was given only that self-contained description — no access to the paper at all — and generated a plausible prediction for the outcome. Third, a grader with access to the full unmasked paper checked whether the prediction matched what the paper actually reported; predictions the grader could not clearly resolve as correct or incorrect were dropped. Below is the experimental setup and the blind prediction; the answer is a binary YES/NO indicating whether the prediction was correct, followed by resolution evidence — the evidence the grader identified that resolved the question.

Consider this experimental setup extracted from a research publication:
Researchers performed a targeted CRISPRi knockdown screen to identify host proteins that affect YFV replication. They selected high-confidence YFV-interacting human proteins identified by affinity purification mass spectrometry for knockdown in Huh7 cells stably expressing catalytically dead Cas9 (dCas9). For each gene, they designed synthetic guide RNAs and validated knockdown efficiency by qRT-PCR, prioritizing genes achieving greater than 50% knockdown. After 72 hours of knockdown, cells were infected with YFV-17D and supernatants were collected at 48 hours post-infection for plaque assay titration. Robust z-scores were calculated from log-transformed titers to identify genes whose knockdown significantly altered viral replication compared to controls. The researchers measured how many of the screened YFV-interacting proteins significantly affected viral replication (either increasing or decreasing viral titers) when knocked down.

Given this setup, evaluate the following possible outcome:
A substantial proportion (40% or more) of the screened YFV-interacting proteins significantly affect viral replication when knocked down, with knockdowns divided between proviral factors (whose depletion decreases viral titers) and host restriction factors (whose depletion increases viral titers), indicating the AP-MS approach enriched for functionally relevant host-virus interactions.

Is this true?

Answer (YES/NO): NO